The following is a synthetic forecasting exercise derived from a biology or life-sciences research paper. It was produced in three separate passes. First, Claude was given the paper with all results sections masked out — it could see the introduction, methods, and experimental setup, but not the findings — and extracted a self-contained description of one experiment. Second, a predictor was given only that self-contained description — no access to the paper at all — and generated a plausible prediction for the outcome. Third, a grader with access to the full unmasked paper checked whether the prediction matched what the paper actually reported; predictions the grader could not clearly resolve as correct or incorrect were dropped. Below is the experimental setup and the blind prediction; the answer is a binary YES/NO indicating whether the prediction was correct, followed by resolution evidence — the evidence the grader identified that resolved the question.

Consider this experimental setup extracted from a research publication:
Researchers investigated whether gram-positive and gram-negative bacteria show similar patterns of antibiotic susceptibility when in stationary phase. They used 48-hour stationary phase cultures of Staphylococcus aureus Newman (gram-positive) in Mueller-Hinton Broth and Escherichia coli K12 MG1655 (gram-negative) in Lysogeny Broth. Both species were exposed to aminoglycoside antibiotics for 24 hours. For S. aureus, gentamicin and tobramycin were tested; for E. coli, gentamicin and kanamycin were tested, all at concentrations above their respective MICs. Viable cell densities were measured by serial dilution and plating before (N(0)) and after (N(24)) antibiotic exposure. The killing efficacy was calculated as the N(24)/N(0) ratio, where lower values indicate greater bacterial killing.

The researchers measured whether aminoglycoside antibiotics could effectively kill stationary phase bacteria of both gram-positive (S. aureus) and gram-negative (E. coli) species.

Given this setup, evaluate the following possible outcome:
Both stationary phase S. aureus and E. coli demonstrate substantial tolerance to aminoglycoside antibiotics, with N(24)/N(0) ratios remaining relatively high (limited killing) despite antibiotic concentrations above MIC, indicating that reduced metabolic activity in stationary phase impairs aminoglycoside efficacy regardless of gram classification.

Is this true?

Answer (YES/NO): NO